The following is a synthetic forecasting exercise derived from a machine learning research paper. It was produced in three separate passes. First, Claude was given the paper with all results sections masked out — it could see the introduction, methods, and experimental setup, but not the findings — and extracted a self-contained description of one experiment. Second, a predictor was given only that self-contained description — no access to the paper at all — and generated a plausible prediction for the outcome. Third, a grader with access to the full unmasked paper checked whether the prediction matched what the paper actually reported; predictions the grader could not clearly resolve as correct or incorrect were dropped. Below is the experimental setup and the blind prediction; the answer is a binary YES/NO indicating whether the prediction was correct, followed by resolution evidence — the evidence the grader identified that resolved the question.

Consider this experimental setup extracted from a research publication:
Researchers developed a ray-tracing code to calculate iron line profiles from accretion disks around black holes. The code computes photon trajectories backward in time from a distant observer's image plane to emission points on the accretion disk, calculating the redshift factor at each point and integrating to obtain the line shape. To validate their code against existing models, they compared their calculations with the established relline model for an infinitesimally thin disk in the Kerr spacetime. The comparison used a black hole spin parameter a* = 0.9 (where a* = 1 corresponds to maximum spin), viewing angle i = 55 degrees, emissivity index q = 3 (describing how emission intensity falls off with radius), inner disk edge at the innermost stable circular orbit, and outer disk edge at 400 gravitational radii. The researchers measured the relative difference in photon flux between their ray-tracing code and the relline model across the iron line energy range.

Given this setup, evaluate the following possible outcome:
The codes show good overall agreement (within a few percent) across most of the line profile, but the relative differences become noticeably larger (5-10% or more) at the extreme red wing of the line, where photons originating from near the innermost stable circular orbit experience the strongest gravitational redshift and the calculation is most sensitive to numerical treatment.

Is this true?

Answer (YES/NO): NO